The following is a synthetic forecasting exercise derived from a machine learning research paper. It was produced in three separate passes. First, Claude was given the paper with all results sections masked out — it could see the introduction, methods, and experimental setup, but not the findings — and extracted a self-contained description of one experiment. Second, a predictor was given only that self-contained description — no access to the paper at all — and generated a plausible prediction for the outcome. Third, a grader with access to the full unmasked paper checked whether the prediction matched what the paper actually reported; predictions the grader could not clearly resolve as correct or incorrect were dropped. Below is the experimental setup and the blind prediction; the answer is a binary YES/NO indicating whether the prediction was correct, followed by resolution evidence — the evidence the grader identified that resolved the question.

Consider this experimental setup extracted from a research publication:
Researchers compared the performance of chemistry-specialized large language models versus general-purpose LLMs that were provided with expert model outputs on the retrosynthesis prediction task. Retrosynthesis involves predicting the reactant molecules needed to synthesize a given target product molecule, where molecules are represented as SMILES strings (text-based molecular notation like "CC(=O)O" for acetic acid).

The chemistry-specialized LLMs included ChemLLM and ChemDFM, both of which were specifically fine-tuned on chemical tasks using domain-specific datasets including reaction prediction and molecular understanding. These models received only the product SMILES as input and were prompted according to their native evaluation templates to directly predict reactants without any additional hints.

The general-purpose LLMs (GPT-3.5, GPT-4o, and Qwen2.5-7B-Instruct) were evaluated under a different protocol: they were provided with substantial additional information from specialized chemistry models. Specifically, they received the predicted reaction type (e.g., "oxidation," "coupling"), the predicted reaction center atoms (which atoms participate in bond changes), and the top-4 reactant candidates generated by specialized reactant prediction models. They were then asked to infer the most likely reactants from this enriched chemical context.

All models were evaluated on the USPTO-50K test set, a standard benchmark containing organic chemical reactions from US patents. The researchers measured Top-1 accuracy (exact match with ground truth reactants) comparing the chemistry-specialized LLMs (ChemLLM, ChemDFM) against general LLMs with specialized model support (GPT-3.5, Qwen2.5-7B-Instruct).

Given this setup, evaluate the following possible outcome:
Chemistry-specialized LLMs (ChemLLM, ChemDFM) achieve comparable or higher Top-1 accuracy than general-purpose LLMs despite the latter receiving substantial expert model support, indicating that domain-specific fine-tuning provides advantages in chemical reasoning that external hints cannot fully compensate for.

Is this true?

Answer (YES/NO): NO